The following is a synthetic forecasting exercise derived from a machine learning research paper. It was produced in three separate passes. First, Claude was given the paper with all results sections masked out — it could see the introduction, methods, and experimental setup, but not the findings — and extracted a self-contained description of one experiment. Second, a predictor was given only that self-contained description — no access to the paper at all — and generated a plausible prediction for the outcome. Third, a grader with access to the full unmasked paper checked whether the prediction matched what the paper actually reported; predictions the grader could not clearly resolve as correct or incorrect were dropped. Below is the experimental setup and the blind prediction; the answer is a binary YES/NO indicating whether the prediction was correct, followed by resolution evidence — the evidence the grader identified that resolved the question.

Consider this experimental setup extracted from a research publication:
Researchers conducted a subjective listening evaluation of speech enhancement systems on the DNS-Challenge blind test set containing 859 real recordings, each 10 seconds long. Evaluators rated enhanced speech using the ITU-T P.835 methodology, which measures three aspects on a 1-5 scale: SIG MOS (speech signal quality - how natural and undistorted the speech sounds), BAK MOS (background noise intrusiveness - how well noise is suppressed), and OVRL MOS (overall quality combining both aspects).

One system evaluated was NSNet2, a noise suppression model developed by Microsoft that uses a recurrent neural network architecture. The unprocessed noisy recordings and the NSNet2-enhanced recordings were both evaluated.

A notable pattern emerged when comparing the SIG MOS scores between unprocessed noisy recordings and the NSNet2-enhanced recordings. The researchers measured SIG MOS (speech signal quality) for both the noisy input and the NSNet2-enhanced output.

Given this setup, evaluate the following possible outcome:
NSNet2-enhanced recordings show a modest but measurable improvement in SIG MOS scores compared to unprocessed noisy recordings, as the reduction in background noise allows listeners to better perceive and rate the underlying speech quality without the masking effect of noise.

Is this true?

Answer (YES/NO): NO